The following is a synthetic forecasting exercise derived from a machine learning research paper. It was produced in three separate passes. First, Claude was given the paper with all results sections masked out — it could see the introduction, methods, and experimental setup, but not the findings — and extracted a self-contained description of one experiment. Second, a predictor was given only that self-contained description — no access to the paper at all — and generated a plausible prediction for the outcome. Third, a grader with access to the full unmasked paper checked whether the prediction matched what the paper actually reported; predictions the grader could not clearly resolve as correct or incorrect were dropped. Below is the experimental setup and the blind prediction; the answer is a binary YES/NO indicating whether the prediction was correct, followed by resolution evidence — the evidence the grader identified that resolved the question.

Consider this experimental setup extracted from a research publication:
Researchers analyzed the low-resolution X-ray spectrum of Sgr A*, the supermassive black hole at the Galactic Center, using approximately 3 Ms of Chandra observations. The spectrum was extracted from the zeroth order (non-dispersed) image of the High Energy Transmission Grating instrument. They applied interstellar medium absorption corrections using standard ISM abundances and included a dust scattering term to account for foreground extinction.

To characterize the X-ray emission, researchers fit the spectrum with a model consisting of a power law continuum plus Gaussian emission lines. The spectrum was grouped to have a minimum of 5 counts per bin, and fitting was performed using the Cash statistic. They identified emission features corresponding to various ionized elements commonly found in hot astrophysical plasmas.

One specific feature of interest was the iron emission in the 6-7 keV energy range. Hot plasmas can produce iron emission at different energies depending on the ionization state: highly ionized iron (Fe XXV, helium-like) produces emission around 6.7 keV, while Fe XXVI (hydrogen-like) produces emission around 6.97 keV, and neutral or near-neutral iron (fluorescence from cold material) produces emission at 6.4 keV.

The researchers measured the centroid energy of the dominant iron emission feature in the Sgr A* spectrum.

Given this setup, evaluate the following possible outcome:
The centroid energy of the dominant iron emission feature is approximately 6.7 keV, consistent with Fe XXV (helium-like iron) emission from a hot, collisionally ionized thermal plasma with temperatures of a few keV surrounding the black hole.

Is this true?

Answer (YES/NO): YES